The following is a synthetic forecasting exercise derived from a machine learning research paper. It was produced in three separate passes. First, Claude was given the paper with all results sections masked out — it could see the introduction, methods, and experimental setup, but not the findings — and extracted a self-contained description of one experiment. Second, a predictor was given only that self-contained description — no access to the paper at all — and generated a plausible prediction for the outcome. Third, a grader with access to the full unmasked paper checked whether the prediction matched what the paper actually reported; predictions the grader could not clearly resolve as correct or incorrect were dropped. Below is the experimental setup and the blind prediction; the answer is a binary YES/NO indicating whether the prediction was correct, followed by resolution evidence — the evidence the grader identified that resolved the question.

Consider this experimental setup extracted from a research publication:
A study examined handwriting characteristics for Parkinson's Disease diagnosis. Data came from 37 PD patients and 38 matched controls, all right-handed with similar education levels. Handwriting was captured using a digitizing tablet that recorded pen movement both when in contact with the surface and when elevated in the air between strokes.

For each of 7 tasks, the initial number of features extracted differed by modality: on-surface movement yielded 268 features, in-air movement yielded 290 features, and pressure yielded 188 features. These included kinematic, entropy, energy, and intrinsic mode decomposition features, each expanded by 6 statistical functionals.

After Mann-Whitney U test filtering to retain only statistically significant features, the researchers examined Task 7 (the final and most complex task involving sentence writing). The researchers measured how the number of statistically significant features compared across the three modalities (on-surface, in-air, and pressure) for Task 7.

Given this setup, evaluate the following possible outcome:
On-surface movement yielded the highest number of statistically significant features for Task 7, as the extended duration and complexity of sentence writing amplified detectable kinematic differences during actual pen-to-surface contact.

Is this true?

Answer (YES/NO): YES